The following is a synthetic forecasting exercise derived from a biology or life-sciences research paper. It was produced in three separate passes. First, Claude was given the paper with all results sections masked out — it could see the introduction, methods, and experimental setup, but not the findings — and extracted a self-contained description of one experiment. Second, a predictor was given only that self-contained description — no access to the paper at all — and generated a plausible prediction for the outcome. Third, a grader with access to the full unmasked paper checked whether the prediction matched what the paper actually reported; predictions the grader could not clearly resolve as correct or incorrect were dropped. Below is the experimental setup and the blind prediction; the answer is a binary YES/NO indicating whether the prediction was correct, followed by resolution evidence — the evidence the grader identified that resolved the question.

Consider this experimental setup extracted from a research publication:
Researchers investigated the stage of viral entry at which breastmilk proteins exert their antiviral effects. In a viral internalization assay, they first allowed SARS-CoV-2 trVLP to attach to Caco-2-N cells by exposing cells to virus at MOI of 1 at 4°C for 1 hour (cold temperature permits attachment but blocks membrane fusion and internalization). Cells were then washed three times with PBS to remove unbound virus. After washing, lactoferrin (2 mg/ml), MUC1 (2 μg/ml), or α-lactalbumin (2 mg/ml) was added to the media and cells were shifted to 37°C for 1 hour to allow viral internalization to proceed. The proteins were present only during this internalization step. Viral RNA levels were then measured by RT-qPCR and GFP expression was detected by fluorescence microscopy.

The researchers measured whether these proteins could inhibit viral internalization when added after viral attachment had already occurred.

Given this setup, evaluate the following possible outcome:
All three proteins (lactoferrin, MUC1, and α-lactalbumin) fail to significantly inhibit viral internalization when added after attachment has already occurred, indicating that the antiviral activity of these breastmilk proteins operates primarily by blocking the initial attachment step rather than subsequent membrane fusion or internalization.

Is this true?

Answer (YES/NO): NO